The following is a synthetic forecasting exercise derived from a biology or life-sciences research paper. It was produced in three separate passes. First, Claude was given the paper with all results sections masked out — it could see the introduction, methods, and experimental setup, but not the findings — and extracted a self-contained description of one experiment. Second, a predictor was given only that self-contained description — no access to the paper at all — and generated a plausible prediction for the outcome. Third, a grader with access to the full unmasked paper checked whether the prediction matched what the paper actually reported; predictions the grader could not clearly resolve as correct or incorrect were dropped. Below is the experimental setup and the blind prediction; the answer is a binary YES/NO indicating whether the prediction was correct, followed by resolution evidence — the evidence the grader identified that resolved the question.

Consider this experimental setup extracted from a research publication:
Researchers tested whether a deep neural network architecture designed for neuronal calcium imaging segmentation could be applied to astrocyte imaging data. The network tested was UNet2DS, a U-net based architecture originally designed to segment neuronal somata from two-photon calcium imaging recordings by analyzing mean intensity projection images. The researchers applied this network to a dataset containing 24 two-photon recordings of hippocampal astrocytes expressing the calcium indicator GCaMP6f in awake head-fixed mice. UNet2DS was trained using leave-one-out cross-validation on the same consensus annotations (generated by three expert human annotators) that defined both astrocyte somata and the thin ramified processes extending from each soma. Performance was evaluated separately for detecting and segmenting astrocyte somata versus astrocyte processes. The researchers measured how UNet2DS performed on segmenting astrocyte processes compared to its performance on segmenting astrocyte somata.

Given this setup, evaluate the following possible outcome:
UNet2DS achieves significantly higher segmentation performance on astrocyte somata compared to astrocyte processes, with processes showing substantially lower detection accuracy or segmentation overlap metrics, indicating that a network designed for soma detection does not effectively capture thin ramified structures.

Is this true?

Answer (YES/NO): YES